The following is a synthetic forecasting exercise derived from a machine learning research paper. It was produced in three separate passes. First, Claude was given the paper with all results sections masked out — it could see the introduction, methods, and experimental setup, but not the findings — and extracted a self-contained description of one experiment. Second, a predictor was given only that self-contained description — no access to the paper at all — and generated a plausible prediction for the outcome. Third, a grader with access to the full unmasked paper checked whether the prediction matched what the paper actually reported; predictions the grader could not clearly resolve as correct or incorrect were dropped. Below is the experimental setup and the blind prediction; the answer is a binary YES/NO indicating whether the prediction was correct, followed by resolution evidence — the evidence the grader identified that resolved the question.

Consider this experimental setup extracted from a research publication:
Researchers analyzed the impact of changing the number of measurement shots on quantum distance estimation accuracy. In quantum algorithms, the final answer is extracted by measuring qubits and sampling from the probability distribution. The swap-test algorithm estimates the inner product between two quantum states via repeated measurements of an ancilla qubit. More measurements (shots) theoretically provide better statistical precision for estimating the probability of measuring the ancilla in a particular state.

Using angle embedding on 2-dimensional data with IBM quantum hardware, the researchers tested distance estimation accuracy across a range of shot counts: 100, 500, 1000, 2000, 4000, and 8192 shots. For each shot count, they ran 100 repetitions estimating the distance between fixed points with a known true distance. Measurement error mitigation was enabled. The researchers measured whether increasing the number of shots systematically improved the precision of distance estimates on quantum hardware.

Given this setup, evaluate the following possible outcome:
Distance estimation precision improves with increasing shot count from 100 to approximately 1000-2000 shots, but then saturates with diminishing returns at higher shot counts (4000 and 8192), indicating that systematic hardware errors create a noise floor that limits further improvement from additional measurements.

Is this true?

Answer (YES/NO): NO